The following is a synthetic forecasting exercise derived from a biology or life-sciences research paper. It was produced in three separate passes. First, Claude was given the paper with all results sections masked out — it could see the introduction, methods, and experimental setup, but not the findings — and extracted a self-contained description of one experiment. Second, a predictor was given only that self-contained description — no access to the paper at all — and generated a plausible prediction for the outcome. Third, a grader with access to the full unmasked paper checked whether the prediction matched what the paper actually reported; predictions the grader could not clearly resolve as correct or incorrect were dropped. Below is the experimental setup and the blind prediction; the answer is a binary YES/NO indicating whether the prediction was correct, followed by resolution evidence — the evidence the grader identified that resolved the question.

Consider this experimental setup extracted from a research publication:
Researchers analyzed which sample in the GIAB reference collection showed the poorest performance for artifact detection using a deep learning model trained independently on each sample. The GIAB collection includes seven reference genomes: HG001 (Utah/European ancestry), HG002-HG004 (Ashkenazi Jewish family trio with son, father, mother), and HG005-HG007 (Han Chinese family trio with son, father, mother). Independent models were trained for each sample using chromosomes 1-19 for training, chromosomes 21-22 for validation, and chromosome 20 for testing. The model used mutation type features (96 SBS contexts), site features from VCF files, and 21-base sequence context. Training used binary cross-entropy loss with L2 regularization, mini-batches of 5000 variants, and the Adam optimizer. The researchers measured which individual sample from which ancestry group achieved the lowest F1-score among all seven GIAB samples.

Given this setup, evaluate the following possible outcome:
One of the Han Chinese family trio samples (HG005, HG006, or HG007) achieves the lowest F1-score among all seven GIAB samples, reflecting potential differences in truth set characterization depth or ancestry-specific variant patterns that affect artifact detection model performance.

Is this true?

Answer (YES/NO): YES